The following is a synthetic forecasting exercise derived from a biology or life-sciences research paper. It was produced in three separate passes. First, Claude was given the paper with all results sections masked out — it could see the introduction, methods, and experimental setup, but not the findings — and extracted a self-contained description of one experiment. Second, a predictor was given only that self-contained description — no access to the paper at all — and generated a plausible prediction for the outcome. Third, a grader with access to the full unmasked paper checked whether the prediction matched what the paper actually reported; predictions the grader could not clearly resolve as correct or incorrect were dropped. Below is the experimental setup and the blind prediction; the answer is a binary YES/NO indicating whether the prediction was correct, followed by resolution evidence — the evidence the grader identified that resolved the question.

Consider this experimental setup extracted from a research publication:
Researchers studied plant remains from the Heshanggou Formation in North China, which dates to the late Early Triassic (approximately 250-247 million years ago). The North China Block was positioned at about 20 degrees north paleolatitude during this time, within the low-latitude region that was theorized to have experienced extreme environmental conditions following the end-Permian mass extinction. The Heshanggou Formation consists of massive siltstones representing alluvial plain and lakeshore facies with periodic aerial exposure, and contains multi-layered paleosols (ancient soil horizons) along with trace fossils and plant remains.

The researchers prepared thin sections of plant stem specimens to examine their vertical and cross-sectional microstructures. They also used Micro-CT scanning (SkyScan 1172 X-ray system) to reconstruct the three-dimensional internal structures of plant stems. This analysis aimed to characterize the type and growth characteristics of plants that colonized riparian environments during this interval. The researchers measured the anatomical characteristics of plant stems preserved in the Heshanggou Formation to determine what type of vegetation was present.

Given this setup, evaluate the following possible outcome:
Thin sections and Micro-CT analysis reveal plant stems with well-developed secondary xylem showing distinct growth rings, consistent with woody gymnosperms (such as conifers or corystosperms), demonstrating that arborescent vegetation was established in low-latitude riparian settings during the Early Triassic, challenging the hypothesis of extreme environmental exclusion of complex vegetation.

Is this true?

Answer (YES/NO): NO